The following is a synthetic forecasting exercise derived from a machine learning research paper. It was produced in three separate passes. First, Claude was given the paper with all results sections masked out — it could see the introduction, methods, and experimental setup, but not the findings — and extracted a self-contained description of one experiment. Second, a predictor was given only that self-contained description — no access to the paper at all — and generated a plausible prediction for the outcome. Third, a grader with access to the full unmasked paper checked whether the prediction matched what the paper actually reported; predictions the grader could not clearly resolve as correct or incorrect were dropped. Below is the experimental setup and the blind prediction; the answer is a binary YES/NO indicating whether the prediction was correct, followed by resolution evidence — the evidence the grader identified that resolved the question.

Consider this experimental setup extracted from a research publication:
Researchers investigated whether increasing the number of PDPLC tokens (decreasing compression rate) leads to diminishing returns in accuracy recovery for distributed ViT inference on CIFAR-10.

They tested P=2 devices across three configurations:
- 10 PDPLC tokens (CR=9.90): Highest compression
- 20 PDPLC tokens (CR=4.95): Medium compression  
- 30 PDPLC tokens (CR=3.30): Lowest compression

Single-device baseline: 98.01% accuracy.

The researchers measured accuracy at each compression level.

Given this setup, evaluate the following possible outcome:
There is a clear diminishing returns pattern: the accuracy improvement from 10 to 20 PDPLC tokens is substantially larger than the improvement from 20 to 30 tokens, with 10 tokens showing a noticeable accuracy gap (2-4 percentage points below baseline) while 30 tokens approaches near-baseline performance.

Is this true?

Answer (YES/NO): YES